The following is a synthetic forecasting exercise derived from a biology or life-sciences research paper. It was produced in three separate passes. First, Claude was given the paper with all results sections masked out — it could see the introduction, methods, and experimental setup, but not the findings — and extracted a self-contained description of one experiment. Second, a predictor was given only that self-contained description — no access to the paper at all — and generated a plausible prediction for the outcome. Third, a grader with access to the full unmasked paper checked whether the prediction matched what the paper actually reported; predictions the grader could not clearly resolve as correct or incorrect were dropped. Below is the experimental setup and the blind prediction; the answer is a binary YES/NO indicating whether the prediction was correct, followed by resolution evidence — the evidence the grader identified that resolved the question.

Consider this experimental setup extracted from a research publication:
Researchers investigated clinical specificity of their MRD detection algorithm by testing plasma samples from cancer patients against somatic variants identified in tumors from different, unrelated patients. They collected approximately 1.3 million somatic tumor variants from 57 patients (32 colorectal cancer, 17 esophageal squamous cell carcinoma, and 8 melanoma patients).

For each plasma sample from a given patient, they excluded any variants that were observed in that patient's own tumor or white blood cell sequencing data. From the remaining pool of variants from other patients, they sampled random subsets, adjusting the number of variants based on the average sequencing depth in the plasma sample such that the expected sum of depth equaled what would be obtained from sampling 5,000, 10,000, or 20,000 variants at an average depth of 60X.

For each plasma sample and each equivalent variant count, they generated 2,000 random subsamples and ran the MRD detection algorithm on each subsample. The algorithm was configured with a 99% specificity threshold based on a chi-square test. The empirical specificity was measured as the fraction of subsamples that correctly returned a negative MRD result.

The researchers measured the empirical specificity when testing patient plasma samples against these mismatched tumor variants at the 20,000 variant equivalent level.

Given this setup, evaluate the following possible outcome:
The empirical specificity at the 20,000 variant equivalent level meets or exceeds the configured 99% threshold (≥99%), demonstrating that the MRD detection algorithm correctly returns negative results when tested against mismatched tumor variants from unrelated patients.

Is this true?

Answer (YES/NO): NO